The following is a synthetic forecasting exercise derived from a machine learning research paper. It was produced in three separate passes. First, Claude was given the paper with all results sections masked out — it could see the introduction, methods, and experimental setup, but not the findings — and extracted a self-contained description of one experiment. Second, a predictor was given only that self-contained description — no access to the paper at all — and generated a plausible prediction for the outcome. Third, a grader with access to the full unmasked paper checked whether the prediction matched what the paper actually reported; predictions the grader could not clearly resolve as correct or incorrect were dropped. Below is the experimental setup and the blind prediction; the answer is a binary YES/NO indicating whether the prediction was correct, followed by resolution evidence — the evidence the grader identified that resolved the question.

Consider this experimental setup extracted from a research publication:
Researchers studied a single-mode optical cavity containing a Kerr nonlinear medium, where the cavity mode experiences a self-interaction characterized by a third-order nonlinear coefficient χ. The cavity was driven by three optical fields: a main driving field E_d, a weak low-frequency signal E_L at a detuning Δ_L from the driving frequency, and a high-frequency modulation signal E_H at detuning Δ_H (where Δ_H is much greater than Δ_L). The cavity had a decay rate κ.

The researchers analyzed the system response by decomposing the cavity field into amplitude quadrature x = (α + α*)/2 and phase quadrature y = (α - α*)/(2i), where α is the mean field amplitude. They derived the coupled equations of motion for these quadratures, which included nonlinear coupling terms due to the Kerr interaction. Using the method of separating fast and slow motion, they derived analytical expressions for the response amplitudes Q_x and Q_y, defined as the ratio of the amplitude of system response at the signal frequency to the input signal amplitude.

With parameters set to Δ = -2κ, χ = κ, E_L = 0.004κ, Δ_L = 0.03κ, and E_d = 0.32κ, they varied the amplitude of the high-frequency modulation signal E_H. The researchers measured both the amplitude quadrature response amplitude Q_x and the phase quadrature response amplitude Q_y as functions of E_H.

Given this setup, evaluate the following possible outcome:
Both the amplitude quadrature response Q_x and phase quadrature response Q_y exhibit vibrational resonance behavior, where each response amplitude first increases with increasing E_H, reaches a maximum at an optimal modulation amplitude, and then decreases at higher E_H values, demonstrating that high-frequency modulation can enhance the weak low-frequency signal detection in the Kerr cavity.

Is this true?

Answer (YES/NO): YES